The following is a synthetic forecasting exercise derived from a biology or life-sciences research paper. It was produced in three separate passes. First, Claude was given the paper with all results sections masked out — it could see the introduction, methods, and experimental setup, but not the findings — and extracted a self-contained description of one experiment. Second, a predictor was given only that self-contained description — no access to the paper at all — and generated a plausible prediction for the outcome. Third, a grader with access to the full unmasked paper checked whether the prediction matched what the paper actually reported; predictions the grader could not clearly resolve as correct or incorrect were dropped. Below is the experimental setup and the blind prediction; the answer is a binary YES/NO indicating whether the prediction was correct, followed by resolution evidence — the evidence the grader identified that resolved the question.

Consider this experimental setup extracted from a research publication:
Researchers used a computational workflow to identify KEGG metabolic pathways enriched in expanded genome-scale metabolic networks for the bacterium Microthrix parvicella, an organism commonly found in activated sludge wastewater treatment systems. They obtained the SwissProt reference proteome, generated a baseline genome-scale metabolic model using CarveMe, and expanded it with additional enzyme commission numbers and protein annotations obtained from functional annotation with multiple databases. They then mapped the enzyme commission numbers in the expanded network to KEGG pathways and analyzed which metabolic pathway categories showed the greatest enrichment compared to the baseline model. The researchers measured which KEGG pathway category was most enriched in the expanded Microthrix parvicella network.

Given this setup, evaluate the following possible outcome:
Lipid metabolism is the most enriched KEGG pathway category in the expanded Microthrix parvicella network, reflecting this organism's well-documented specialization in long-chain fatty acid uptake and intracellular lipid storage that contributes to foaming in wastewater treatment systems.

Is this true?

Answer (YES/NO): YES